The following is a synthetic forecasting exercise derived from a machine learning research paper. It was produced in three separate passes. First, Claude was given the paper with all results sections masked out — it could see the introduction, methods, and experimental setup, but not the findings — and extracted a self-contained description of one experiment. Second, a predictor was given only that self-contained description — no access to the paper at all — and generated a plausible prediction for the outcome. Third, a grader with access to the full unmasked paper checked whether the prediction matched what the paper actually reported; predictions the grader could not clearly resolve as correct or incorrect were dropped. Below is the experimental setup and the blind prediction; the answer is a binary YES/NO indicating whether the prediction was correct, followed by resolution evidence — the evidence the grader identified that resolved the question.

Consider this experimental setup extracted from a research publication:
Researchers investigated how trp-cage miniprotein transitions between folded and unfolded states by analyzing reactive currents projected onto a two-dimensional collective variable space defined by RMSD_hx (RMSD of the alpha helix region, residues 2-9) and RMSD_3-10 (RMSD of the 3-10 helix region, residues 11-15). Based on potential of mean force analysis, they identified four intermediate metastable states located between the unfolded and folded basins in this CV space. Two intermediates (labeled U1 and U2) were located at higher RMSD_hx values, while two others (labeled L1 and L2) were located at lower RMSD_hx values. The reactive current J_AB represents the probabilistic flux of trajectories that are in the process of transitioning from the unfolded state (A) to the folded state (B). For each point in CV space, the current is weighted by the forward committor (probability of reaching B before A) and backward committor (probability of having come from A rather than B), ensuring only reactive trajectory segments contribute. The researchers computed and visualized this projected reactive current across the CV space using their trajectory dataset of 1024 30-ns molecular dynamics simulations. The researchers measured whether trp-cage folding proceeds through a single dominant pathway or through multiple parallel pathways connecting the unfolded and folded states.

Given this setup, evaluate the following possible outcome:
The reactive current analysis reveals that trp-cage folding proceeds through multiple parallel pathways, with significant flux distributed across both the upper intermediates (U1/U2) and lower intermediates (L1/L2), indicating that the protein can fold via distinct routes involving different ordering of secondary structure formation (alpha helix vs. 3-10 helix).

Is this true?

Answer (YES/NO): NO